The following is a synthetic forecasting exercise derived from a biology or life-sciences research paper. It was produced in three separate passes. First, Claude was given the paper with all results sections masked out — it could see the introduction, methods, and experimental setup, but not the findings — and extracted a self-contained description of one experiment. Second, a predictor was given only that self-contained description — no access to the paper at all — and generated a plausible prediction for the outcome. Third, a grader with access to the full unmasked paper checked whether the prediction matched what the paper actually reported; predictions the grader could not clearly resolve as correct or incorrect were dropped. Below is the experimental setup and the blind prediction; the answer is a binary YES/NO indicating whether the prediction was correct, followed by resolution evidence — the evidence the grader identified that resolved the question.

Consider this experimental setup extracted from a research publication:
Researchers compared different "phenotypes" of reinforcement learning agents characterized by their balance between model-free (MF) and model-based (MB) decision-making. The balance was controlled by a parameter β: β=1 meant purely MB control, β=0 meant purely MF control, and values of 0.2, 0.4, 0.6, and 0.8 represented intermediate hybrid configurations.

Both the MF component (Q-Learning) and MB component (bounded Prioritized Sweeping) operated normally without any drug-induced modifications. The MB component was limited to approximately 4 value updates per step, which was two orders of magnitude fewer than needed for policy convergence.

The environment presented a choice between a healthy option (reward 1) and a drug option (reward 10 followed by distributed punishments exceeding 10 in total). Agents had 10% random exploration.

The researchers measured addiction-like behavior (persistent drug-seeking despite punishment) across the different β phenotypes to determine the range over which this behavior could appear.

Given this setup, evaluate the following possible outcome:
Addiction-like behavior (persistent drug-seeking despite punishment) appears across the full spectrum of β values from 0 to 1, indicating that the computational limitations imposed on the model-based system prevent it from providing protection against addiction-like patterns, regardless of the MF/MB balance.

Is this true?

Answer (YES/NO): NO